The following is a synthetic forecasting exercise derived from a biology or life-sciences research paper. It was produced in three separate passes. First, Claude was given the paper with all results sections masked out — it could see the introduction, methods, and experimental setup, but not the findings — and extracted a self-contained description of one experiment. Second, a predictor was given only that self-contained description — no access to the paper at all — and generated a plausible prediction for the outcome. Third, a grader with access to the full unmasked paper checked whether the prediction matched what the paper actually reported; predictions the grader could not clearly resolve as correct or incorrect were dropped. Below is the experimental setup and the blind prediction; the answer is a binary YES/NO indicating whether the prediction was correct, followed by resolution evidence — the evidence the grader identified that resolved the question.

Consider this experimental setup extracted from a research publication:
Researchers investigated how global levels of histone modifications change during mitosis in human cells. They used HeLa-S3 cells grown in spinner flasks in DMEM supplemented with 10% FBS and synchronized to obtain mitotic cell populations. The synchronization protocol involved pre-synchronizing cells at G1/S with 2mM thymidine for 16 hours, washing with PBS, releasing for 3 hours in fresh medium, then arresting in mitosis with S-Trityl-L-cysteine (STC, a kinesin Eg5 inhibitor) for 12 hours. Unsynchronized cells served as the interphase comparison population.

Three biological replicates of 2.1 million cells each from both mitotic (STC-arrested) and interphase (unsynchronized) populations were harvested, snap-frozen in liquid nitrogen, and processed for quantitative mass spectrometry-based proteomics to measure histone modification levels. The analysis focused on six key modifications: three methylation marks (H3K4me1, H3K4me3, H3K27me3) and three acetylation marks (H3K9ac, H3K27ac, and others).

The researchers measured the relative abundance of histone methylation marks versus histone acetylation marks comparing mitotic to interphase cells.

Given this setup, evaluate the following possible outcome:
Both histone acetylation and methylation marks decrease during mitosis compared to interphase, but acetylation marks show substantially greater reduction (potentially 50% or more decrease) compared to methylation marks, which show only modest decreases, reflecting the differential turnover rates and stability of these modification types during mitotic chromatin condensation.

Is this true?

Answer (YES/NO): NO